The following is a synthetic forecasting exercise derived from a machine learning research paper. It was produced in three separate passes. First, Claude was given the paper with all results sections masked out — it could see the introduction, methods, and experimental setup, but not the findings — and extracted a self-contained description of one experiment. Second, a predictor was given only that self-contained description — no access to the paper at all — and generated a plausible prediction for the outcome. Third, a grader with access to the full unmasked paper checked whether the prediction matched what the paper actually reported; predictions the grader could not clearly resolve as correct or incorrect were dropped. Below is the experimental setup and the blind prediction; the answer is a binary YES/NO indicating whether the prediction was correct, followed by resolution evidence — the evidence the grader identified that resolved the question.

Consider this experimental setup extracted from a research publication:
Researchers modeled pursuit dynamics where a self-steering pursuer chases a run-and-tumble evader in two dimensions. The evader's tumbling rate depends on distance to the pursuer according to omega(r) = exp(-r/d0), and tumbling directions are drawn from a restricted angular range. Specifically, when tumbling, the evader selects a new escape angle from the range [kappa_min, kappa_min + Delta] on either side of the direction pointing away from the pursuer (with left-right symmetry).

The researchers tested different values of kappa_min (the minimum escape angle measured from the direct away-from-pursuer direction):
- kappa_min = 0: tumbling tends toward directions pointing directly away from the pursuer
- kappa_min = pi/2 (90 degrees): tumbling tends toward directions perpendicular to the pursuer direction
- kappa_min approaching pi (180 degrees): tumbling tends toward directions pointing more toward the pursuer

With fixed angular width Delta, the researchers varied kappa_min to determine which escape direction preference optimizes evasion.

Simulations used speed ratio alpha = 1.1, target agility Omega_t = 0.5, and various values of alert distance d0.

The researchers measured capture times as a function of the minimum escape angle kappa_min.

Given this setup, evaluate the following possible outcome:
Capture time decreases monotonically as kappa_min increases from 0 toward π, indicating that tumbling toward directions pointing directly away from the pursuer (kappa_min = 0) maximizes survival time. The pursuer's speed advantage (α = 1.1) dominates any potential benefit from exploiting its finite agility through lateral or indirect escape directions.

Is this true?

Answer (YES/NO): NO